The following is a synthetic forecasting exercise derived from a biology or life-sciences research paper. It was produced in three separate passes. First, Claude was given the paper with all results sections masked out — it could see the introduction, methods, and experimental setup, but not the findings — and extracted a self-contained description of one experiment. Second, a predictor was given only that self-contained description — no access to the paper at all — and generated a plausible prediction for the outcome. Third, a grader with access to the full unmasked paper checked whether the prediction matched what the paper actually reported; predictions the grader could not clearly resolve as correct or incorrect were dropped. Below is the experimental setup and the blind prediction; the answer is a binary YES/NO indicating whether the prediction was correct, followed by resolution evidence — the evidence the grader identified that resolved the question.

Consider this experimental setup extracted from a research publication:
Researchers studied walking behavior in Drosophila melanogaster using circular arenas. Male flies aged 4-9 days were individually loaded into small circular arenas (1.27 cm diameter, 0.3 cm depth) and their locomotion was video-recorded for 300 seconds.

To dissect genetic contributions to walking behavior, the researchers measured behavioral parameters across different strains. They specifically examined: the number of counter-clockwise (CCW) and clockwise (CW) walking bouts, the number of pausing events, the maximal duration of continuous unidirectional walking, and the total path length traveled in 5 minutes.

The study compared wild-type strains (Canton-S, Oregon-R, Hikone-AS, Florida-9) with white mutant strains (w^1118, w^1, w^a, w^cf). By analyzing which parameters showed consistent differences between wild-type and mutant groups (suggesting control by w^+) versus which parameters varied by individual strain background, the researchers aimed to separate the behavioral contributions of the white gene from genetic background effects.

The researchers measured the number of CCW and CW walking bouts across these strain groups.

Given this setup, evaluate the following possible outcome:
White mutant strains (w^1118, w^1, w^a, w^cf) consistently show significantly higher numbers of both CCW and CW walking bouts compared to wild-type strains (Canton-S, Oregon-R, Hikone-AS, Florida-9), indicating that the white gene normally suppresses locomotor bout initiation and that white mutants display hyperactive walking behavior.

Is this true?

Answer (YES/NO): NO